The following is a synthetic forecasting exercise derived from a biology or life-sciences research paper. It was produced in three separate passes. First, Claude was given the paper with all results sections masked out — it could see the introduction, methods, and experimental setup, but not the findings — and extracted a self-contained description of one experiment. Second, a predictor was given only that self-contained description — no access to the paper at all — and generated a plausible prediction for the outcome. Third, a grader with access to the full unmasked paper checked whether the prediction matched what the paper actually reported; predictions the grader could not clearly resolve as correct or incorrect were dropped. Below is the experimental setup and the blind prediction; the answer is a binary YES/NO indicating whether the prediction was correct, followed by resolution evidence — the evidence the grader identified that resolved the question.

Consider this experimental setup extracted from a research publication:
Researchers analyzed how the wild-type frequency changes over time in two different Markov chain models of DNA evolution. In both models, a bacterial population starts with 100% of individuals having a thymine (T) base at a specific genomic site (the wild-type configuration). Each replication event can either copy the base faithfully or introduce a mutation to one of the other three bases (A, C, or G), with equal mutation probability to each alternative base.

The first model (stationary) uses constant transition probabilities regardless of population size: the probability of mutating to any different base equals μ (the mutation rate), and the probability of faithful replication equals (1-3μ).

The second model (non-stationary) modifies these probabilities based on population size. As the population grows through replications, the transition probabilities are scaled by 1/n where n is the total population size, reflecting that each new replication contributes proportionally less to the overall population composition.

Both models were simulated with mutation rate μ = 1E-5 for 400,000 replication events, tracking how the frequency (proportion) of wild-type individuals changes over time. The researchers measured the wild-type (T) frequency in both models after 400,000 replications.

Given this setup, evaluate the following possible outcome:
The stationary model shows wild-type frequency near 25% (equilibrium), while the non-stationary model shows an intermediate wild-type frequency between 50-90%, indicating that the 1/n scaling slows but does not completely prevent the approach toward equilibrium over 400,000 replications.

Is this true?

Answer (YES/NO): NO